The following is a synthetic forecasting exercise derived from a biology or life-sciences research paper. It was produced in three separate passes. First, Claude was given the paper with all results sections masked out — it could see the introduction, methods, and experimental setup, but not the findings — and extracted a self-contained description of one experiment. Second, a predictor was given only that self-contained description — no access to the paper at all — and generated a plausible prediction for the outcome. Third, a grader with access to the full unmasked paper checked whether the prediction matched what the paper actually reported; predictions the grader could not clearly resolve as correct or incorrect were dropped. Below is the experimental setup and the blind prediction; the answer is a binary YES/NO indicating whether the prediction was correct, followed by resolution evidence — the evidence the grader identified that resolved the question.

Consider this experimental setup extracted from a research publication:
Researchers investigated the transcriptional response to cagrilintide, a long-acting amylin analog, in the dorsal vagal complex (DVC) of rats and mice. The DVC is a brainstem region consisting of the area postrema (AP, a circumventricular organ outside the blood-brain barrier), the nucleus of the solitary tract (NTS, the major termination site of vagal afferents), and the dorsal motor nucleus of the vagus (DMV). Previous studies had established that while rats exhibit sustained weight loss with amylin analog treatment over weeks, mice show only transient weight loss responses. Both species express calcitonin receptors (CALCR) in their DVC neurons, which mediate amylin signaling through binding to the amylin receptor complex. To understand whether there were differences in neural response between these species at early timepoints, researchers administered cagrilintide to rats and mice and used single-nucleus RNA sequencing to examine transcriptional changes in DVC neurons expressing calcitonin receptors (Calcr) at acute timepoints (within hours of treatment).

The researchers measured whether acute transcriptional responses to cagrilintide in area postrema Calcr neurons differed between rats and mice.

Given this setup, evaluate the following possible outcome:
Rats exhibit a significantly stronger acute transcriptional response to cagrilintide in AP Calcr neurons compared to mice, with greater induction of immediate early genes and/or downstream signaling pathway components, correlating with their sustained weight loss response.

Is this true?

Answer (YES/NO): NO